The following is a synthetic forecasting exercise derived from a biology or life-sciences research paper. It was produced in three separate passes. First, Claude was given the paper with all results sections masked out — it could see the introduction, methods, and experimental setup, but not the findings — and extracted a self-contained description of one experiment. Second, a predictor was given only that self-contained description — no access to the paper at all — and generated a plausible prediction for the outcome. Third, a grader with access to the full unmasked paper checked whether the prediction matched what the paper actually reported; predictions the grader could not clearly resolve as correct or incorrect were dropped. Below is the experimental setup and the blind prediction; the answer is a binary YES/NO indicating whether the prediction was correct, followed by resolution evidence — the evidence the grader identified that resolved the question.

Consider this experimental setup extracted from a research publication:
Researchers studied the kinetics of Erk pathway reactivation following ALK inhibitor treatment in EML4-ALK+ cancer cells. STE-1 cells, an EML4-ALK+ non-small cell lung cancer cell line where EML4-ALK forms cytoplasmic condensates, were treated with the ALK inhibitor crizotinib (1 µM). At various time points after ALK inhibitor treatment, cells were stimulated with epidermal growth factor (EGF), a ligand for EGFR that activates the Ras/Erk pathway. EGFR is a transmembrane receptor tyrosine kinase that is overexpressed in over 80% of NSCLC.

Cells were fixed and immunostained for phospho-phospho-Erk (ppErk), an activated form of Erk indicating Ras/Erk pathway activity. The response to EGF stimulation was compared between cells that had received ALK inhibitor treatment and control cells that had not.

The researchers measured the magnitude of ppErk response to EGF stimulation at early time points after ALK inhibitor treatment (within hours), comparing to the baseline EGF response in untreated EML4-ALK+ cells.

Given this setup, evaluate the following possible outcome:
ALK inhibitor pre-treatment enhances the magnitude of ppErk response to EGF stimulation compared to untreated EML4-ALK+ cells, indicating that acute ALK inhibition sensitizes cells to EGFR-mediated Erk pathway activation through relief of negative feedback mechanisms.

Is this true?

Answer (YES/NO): NO